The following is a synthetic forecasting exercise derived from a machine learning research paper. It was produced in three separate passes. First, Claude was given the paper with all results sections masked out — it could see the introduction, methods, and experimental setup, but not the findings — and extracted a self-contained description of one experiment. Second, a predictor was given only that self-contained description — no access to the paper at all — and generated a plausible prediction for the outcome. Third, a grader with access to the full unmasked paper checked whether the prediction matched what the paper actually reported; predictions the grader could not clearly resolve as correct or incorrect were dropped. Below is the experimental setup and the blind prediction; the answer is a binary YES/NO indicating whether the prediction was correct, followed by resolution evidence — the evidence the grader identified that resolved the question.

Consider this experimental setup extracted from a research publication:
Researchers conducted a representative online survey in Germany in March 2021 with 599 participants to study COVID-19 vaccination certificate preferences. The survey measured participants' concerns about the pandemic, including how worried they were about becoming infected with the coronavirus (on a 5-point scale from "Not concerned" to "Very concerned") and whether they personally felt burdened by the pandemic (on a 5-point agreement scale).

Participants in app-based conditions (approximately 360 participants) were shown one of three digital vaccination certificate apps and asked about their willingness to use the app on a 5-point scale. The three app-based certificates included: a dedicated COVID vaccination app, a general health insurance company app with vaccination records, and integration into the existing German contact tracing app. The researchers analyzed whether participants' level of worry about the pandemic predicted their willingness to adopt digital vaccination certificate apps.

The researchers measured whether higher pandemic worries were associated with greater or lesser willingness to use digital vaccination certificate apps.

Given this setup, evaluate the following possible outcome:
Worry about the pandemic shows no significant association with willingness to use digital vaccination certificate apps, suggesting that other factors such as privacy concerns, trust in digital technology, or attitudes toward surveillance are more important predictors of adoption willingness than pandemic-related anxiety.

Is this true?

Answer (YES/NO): NO